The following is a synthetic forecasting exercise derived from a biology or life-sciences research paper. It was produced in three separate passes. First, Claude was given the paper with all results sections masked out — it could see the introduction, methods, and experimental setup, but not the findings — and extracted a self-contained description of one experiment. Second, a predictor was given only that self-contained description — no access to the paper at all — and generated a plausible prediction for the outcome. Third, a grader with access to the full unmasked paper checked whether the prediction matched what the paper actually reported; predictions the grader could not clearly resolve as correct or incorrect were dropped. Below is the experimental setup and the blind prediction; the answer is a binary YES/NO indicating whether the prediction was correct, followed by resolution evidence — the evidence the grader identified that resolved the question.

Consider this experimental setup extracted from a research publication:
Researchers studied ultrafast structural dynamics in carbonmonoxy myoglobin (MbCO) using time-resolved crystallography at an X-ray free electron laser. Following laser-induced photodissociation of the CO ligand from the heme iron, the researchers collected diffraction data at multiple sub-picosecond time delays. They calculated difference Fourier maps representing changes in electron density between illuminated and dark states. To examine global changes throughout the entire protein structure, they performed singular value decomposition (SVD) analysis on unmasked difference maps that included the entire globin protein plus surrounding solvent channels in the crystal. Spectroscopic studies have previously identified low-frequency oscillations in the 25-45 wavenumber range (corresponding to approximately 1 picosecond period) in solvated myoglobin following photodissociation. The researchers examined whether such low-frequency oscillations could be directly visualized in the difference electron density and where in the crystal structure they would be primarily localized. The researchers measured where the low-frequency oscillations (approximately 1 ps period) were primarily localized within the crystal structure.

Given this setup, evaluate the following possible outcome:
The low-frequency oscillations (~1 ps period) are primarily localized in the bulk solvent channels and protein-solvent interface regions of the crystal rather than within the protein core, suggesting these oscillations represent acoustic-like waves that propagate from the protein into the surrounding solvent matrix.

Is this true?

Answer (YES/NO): YES